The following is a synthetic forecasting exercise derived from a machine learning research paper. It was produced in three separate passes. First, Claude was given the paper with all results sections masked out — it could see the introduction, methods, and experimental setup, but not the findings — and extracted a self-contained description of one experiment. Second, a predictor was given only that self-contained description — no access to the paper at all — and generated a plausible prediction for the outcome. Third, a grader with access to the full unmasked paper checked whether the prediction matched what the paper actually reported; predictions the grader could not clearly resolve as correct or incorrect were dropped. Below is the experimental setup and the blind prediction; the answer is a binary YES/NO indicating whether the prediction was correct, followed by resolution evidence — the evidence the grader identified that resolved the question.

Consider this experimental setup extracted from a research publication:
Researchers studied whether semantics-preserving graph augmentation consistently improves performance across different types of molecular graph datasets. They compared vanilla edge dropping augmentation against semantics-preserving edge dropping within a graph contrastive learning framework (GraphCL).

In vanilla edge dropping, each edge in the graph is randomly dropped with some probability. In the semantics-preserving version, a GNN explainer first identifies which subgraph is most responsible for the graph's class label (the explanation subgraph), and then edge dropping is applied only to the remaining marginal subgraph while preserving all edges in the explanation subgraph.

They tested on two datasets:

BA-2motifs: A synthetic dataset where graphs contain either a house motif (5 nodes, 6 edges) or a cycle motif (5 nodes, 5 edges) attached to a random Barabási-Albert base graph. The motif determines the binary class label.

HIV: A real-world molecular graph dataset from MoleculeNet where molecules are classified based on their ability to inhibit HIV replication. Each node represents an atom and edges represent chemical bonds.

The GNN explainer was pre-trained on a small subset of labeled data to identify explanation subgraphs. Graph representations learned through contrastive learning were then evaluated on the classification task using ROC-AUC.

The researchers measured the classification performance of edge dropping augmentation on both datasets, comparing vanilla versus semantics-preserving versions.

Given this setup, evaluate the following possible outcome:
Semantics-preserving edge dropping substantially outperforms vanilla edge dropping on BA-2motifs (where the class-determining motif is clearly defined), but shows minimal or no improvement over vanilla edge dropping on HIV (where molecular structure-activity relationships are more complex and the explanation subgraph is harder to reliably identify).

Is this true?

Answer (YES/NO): YES